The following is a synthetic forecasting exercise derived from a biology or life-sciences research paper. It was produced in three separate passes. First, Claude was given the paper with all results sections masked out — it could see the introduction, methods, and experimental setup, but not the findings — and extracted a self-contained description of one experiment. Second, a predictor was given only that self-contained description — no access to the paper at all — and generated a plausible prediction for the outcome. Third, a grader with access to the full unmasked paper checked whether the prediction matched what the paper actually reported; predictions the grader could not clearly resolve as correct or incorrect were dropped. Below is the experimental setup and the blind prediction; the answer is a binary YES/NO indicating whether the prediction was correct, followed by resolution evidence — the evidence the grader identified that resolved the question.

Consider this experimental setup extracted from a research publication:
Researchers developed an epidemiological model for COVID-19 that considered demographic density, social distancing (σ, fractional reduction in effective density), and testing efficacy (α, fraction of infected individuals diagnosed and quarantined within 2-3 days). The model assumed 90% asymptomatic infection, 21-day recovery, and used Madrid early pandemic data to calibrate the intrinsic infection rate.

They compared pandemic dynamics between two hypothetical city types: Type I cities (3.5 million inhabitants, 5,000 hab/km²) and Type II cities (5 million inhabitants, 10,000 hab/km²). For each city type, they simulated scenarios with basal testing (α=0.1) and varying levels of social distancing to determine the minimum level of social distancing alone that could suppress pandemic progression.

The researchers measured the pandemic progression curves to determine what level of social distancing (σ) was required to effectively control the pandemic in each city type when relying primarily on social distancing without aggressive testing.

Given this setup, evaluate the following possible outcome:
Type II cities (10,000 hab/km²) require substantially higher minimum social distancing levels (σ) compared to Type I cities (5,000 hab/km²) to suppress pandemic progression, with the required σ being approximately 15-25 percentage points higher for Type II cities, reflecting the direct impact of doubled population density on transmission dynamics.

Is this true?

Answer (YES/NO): YES